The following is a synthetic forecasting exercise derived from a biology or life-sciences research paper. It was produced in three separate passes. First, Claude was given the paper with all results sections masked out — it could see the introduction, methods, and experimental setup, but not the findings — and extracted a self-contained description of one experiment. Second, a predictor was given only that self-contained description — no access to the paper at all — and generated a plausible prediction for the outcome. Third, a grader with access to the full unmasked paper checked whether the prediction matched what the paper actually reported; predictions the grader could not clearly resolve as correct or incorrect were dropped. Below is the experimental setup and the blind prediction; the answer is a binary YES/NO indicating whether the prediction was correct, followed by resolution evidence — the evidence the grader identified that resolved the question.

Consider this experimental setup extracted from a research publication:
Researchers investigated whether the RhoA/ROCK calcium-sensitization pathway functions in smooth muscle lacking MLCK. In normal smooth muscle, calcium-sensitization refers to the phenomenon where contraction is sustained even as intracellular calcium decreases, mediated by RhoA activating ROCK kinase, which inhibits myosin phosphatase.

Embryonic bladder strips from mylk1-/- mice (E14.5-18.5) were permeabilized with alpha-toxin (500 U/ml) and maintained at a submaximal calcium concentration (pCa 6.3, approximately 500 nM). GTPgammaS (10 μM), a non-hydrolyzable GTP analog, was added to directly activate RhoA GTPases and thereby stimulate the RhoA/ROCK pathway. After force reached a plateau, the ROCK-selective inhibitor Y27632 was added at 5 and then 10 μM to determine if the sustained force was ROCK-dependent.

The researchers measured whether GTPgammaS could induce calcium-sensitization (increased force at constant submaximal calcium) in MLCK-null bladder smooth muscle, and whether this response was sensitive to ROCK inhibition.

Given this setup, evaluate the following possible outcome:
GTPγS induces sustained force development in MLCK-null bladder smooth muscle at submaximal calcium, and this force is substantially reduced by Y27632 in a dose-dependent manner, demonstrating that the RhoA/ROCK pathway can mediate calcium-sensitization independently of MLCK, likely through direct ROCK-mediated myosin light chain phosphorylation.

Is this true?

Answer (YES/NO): NO